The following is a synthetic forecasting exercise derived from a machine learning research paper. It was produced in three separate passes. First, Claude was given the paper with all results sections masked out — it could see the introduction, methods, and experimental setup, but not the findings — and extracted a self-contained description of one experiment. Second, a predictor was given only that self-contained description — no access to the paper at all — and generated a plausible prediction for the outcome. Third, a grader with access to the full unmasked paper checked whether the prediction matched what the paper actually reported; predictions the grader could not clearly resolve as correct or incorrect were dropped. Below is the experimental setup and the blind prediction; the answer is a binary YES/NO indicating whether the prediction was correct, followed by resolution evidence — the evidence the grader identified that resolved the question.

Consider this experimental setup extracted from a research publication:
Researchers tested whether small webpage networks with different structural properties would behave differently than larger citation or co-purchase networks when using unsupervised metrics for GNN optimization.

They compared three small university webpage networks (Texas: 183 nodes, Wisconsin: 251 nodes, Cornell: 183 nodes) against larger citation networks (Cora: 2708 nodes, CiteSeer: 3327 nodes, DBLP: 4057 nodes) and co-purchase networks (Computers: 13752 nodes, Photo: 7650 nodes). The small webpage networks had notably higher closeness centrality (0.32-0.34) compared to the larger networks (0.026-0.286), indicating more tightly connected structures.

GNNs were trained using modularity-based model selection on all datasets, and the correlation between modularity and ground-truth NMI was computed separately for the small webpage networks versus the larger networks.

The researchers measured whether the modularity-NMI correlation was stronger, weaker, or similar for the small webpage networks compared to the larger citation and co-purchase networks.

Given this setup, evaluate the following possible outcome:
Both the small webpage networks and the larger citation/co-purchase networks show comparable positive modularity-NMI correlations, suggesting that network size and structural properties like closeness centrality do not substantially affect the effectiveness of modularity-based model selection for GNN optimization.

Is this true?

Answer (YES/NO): NO